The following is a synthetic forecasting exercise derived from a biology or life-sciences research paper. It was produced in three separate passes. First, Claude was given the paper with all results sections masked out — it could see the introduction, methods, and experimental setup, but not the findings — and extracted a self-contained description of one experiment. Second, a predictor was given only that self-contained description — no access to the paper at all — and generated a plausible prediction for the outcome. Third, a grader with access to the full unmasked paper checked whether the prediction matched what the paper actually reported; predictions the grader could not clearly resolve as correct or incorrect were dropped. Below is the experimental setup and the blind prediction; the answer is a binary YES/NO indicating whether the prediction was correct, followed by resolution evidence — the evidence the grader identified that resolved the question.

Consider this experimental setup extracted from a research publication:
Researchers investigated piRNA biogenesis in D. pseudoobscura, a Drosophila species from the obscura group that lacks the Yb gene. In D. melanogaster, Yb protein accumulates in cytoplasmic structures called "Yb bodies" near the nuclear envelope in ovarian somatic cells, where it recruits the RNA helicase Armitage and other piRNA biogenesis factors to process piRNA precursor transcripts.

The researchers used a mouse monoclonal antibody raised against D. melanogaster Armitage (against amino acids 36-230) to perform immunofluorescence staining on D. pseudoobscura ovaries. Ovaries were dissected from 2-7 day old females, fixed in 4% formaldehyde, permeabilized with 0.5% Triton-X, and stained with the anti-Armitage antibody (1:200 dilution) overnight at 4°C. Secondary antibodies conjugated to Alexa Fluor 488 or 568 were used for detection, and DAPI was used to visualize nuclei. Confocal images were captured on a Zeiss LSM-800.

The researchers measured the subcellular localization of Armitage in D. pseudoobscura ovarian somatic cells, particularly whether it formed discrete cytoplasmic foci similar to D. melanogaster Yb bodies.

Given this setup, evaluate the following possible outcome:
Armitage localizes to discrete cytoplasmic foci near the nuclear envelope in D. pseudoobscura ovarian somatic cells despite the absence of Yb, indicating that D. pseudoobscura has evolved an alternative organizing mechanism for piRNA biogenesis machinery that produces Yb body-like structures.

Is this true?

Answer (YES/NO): YES